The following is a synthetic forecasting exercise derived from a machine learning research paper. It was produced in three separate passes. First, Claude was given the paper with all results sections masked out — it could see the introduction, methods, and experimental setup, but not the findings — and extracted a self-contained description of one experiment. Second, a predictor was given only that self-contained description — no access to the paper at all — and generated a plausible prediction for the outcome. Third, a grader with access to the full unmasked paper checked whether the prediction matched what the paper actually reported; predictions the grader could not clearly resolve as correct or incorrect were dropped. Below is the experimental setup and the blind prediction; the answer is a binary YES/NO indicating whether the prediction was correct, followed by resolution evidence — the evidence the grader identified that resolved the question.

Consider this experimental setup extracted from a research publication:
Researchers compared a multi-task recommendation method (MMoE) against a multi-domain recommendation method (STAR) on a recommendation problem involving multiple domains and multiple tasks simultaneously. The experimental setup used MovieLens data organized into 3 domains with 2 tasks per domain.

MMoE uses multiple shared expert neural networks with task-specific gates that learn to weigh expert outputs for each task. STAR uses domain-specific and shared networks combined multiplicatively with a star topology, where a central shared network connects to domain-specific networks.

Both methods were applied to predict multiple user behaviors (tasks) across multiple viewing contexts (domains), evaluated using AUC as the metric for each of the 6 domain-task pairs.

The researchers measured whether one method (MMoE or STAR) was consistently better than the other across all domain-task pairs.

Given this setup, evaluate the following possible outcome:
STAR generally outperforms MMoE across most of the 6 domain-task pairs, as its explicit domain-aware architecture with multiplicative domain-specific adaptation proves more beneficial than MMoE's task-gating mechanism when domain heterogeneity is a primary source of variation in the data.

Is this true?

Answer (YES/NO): NO